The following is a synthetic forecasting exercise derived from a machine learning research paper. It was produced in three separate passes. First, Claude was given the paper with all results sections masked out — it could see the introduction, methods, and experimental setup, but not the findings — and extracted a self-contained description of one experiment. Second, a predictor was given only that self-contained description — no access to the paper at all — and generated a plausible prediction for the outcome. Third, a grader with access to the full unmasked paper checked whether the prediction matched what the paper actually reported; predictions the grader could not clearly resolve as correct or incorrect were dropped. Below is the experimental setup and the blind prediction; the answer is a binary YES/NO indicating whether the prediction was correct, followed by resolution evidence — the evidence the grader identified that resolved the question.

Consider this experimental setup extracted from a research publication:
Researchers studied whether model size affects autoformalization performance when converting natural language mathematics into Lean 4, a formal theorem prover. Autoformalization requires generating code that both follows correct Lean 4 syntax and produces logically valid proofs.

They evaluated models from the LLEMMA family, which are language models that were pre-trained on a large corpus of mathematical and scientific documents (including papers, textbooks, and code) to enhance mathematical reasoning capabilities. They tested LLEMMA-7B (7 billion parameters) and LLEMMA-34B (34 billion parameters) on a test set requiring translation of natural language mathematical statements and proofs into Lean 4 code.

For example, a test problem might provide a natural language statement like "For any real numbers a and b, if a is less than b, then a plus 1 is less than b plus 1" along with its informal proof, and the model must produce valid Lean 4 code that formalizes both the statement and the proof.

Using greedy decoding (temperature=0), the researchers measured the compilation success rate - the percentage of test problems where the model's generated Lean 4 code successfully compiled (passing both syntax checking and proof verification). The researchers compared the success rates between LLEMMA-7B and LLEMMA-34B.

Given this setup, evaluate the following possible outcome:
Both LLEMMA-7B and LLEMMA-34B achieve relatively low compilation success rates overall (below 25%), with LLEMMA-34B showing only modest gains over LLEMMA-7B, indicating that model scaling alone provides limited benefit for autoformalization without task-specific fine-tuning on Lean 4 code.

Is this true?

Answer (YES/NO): NO